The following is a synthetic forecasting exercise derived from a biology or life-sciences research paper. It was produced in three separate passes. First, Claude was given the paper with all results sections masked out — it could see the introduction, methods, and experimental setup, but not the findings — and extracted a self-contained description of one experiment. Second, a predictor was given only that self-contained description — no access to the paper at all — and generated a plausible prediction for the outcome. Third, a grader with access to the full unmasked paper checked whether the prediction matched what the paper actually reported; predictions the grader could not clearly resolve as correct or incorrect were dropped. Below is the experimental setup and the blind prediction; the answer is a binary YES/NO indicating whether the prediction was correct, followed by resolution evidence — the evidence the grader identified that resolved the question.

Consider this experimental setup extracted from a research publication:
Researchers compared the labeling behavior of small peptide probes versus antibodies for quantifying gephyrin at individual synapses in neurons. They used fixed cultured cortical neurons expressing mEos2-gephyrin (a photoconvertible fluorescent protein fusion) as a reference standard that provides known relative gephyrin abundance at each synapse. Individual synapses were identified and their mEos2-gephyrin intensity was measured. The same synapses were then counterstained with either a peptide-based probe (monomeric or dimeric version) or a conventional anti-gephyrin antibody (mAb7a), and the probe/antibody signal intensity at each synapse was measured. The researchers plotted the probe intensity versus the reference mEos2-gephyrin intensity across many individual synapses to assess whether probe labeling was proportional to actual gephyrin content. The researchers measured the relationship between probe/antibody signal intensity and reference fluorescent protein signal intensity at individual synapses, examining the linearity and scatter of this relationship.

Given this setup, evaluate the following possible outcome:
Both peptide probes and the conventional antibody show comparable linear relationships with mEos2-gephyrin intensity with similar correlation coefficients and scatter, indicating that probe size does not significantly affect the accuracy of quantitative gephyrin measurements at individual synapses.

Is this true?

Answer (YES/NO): NO